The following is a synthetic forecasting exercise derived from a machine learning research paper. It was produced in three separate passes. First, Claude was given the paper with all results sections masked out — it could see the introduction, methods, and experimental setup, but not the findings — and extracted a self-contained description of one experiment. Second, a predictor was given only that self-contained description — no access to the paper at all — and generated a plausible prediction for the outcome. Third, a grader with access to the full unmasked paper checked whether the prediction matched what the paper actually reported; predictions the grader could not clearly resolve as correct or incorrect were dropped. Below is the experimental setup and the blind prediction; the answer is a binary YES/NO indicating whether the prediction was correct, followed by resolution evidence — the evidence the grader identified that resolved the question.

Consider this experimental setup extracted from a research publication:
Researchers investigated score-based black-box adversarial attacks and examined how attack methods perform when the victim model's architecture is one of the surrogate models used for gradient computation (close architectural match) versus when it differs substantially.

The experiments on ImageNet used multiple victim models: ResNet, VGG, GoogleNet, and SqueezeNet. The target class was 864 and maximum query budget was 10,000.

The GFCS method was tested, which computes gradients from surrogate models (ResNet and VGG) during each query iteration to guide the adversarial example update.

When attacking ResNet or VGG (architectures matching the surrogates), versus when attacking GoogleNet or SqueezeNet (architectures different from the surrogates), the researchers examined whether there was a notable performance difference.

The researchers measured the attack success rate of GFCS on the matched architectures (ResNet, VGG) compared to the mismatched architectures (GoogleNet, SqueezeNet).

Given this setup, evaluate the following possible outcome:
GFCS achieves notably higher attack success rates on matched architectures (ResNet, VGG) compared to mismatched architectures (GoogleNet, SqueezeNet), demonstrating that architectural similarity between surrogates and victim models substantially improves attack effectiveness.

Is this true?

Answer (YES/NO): YES